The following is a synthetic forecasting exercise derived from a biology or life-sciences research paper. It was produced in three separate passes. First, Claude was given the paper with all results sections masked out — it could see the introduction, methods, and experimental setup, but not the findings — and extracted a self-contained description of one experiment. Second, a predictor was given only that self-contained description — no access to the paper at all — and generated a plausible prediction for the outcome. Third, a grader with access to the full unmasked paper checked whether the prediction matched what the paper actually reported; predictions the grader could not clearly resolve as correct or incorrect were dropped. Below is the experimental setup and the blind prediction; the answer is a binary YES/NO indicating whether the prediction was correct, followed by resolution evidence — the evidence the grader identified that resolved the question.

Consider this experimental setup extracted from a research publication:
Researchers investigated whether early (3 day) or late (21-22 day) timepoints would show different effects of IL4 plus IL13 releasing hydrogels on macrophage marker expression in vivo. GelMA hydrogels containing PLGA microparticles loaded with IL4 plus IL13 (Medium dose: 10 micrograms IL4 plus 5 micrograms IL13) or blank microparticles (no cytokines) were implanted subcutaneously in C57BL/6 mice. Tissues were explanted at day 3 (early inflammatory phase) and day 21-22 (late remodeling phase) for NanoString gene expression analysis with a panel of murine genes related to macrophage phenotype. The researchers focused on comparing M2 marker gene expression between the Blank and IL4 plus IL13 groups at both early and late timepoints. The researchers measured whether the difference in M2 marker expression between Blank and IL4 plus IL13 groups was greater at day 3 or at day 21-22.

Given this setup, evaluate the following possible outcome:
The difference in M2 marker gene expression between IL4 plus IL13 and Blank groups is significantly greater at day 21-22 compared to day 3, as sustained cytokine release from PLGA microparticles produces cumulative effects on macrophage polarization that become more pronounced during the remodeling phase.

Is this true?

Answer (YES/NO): NO